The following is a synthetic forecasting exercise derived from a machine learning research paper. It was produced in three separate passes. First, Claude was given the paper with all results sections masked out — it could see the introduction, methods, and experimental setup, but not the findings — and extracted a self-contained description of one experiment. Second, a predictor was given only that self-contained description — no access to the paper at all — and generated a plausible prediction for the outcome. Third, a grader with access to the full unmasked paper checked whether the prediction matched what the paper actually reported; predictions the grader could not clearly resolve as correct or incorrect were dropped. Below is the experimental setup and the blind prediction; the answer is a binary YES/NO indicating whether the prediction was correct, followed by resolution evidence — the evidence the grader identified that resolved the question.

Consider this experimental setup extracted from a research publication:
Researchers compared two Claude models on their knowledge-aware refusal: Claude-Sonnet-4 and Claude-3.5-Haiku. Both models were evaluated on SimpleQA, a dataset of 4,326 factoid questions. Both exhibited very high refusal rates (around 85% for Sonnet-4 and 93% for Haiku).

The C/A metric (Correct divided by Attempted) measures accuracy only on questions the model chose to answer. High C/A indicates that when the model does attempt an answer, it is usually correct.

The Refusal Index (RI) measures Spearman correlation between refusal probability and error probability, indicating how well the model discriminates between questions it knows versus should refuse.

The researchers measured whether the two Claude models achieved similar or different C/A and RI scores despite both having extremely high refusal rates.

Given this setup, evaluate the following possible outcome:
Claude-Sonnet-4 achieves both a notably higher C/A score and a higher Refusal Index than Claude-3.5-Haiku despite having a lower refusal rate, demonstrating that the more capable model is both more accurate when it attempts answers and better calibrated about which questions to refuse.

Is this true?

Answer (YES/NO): NO